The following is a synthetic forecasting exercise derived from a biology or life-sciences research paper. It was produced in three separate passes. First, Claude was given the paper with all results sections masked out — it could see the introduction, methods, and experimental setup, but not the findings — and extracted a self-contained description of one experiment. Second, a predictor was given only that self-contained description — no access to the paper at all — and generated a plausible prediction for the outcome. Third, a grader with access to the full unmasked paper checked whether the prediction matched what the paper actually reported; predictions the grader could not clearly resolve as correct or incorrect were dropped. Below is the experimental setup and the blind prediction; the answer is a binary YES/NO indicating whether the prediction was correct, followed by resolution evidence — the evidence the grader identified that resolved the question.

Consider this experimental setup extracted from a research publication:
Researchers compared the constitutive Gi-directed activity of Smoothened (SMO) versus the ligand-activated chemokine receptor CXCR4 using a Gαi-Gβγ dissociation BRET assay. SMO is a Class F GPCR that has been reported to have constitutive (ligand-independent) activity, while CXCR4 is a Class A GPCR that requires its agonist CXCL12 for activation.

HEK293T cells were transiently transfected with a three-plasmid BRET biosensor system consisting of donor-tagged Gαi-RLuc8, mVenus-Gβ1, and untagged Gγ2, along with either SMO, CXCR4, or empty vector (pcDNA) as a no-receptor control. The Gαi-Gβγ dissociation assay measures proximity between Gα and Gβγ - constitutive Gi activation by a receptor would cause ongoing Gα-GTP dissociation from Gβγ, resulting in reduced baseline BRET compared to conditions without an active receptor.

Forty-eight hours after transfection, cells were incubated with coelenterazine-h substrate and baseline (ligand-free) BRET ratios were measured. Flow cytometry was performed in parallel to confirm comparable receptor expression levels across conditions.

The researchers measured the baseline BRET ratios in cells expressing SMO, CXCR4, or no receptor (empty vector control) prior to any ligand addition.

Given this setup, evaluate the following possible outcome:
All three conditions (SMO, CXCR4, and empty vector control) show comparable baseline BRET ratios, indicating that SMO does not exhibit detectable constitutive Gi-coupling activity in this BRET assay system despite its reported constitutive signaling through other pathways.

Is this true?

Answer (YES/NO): NO